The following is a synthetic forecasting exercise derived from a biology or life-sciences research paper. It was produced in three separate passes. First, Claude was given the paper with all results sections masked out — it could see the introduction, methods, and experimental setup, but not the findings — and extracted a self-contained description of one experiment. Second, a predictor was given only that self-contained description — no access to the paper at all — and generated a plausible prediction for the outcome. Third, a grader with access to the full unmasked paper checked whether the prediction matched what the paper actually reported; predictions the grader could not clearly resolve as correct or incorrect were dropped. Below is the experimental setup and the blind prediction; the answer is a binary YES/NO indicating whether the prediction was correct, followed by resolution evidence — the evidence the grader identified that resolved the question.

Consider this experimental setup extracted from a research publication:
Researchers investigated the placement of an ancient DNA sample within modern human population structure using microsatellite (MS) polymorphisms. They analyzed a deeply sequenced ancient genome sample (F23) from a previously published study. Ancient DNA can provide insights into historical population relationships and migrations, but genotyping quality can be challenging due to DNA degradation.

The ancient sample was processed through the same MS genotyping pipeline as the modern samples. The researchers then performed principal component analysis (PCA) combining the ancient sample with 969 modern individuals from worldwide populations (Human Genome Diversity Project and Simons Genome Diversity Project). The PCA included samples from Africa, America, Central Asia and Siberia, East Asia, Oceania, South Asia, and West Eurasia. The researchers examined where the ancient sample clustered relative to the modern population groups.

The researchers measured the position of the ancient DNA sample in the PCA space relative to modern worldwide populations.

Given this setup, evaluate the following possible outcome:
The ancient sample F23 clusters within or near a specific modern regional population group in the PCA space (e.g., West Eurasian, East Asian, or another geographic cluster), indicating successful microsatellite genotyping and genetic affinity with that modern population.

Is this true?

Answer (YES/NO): YES